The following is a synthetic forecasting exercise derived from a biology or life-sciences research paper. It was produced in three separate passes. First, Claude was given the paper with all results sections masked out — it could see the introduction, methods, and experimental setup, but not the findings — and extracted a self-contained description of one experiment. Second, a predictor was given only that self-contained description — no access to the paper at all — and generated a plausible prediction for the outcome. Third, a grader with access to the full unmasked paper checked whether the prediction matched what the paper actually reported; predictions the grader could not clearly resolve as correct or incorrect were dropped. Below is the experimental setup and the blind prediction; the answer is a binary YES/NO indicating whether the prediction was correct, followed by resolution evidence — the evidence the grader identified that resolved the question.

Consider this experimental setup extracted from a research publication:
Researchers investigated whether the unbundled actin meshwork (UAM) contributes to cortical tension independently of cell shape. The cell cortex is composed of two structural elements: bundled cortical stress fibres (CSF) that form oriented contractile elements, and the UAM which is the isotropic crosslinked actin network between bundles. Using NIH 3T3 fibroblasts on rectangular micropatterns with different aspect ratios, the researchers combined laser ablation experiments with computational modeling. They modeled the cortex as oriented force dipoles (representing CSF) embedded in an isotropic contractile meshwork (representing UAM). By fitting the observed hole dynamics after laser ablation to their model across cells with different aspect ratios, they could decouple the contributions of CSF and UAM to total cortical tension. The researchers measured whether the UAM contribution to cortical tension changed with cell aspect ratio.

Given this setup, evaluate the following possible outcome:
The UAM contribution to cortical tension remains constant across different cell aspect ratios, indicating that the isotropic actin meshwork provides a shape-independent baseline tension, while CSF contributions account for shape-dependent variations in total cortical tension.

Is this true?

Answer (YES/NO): YES